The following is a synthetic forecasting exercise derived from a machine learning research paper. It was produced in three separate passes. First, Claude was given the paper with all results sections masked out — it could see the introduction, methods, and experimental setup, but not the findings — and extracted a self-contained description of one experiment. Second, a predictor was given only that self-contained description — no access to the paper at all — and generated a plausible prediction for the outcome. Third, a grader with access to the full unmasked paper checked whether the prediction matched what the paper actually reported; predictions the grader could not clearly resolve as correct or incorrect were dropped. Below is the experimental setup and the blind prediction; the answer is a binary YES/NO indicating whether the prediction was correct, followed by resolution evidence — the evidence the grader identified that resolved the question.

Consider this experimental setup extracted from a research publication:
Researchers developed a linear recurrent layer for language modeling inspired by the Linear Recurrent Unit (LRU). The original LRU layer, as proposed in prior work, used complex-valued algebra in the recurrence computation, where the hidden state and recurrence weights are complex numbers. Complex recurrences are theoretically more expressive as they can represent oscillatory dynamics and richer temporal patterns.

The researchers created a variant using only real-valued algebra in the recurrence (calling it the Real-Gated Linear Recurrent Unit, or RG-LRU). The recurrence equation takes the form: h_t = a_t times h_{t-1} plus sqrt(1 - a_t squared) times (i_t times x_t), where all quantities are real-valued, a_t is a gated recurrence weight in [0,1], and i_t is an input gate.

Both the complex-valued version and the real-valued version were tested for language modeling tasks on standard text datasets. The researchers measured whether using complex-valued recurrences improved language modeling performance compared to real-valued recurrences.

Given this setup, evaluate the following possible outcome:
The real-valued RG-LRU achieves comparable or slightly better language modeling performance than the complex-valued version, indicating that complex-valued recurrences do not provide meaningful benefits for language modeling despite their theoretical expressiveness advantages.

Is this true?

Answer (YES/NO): YES